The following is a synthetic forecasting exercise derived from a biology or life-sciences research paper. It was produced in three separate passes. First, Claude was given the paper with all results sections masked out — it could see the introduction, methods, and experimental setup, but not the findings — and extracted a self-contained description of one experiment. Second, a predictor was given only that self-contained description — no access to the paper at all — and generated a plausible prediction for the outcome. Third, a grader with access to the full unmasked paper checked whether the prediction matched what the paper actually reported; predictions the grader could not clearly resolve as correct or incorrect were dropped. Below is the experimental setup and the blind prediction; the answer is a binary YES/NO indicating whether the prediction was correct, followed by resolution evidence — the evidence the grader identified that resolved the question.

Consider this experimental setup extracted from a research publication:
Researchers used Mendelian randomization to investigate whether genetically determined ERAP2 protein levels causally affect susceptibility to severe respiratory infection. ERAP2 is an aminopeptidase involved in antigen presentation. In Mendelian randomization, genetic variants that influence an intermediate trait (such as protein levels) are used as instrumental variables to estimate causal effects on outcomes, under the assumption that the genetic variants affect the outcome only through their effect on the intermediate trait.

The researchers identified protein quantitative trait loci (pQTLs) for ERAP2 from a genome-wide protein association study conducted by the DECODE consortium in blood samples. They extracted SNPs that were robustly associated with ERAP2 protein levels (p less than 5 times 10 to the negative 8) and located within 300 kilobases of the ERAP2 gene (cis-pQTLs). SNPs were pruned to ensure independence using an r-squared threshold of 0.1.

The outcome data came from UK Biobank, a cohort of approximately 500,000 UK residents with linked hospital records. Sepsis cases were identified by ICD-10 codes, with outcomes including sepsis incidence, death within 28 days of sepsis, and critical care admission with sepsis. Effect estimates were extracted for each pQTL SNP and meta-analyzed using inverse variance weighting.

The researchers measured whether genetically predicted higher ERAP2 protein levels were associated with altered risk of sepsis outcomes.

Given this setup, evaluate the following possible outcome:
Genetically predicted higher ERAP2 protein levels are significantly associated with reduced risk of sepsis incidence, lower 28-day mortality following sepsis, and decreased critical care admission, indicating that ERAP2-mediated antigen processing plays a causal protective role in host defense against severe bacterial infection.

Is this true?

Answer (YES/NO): NO